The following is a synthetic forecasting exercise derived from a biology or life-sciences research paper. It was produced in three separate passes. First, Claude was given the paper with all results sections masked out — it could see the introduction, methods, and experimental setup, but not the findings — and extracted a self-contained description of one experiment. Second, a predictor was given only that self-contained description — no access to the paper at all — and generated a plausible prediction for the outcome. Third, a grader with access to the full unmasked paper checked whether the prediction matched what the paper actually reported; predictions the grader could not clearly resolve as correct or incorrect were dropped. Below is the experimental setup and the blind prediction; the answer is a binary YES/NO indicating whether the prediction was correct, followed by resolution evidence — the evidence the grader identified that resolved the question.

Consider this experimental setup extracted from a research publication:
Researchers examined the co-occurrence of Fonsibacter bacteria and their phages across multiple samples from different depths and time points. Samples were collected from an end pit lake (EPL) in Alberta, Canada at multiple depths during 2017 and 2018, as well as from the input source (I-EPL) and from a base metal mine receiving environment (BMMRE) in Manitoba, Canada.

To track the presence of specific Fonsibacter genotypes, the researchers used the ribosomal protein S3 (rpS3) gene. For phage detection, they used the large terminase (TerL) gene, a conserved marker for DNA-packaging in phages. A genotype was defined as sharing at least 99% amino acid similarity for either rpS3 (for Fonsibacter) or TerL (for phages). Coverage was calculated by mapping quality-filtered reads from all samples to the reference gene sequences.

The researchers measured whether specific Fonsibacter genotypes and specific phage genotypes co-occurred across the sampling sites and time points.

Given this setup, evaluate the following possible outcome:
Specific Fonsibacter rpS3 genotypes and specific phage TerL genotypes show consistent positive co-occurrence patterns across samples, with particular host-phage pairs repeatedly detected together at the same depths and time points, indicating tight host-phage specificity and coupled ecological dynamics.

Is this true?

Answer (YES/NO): NO